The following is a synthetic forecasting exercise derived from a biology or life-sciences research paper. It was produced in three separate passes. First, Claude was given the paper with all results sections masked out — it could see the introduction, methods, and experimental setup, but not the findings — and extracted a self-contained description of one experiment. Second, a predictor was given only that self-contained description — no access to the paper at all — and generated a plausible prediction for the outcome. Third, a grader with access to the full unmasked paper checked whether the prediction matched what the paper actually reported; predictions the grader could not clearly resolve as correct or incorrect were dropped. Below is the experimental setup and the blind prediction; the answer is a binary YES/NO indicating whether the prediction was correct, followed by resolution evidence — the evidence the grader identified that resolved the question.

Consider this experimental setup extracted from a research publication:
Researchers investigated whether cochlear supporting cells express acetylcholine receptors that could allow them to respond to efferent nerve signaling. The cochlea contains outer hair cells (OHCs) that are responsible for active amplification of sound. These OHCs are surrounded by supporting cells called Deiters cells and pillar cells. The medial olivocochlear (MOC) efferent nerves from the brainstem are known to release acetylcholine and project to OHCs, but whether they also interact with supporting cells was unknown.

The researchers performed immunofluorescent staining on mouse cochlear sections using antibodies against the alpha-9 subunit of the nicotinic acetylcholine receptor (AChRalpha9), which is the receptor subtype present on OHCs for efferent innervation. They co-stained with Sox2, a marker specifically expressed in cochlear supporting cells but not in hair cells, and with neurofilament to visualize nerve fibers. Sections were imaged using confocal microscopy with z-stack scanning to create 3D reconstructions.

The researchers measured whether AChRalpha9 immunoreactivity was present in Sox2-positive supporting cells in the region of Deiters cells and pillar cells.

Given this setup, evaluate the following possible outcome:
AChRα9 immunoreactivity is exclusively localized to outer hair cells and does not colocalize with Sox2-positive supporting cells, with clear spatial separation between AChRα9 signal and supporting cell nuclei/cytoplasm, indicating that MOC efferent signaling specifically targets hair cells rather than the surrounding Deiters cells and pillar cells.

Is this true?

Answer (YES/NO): NO